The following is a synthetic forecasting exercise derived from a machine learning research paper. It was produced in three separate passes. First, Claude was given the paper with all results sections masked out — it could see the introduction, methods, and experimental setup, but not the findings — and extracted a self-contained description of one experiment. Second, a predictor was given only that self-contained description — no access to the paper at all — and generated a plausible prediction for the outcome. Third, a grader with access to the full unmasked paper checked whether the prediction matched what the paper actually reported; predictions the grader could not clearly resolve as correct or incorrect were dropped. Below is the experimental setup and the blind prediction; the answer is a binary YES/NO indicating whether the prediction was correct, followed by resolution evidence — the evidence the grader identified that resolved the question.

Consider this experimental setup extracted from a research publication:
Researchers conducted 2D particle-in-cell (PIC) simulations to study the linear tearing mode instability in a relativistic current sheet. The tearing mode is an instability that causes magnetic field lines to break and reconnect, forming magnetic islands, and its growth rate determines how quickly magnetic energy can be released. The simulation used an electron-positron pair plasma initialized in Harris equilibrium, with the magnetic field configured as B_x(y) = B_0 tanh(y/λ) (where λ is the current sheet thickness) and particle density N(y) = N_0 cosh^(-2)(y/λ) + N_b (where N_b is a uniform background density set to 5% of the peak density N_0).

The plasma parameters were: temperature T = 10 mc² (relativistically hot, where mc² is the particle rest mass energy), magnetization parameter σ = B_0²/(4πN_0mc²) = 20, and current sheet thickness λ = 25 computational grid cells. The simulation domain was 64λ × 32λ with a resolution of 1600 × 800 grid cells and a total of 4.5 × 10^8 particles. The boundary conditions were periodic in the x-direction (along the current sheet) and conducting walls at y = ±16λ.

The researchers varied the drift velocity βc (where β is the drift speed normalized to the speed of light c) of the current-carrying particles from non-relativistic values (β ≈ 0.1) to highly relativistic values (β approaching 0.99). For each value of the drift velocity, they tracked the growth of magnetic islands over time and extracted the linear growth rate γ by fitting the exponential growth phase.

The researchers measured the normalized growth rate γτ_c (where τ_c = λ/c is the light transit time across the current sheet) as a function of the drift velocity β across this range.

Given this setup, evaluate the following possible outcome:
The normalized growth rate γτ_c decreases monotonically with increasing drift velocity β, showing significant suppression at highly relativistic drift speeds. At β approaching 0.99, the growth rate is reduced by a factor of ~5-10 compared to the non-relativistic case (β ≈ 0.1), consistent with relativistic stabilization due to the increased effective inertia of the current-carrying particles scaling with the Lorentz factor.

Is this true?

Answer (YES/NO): NO